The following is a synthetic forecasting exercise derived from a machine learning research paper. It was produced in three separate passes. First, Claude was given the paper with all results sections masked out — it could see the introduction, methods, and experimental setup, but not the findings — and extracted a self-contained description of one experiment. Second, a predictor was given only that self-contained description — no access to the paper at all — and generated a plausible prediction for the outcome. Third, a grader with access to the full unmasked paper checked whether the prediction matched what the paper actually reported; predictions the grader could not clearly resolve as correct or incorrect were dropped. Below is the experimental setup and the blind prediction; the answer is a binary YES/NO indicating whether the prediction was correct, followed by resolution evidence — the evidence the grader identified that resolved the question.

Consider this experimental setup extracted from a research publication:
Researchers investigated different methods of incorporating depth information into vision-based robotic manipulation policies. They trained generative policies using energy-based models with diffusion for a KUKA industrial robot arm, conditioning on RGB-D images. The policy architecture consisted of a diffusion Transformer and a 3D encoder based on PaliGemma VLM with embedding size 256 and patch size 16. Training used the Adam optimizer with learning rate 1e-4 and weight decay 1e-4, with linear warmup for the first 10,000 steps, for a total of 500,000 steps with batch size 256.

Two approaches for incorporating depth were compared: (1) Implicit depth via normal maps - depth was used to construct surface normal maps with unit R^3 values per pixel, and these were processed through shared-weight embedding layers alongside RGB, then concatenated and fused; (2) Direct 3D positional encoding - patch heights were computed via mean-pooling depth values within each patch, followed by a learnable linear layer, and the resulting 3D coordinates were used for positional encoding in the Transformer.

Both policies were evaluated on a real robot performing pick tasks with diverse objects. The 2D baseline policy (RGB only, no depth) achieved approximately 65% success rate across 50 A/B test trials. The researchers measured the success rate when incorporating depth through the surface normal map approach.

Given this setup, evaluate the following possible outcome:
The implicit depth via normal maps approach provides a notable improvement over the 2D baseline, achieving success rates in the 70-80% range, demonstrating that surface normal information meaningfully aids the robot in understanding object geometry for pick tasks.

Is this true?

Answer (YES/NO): NO